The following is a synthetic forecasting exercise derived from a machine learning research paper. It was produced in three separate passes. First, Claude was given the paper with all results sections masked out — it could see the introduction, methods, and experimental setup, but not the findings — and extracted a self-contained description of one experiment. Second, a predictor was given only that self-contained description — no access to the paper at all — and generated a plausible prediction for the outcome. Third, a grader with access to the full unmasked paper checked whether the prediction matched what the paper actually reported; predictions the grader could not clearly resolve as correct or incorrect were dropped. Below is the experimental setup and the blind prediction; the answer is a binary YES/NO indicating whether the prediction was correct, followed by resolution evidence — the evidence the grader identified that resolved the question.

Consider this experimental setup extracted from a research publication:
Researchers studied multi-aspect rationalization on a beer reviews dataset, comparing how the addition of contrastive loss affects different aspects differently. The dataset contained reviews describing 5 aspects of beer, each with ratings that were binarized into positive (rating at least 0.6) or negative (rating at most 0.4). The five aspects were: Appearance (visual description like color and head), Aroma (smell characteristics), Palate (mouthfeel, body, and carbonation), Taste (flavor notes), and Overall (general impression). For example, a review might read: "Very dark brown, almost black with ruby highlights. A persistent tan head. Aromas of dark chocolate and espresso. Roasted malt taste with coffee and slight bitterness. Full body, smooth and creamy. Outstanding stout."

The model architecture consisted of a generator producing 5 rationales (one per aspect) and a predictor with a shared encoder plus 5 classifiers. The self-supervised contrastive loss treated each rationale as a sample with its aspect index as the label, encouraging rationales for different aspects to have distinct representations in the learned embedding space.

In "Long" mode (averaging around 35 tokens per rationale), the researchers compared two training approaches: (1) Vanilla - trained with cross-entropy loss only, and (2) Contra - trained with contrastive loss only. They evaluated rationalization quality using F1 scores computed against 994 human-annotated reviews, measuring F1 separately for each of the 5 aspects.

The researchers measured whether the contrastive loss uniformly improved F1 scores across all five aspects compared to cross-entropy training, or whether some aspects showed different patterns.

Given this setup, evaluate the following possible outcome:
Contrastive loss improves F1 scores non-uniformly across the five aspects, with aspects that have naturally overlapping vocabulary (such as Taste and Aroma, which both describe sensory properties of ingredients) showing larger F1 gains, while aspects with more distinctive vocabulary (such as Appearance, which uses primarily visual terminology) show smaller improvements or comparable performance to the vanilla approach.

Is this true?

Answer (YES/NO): NO